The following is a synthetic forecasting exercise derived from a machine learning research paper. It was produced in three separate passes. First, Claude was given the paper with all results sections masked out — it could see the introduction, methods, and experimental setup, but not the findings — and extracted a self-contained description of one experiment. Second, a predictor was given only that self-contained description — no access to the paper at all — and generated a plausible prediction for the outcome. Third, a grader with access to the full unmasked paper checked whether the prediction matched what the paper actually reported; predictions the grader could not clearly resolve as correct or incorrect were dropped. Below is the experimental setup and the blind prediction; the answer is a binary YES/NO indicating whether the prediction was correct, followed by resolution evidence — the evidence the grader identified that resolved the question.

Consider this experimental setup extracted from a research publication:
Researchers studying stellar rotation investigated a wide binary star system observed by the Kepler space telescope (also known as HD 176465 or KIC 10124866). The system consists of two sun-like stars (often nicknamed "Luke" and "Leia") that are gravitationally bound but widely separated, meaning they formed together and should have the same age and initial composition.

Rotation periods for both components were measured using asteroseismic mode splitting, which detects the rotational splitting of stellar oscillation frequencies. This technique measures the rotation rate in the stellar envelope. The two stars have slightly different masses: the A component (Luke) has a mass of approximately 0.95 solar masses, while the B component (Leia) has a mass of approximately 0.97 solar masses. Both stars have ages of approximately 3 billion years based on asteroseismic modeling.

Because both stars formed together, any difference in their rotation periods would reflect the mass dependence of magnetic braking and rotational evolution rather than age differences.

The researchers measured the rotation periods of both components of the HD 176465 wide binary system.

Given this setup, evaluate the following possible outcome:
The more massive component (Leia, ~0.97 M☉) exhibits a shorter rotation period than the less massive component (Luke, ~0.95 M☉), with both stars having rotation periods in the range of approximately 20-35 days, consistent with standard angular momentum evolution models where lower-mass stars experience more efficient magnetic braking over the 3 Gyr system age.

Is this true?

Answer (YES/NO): NO